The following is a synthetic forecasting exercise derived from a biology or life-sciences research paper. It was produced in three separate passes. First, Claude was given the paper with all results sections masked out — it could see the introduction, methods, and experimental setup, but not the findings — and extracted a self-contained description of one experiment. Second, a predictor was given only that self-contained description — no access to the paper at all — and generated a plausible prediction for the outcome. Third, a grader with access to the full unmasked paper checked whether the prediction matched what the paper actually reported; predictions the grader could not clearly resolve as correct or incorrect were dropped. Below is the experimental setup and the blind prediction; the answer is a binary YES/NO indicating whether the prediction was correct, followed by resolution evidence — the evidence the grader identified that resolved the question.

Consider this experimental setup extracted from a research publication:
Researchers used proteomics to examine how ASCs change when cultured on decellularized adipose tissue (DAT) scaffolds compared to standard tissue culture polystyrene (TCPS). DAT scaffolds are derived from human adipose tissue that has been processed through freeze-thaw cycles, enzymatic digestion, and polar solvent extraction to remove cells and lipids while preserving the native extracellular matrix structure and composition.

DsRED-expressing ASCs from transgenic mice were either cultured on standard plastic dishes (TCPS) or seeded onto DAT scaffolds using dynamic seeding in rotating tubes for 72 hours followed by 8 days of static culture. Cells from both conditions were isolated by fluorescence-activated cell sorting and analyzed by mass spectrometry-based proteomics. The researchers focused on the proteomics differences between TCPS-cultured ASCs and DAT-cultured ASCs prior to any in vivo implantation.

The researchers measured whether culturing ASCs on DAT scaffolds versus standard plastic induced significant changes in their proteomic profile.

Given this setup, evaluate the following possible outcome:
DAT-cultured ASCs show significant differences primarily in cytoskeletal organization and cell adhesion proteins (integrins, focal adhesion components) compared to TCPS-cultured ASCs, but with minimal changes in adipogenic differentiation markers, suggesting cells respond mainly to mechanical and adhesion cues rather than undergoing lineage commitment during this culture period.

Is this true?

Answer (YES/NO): NO